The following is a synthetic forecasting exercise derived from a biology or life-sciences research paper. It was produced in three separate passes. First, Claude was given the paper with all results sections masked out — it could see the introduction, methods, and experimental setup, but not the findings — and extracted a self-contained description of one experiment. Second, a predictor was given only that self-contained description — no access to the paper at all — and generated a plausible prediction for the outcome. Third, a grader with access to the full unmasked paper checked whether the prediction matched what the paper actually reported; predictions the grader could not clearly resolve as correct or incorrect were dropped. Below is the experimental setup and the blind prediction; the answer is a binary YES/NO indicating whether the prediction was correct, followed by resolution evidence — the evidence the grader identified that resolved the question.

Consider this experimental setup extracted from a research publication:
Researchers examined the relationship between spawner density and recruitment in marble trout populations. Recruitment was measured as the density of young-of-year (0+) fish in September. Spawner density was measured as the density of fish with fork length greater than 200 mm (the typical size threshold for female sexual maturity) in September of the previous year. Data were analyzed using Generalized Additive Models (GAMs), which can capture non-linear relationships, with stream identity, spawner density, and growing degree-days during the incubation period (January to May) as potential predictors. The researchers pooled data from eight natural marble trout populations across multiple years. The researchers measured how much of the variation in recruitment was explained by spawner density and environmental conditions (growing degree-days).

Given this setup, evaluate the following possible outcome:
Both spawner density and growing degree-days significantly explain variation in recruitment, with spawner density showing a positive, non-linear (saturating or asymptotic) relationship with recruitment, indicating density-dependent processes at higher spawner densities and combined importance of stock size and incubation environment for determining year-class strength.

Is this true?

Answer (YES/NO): NO